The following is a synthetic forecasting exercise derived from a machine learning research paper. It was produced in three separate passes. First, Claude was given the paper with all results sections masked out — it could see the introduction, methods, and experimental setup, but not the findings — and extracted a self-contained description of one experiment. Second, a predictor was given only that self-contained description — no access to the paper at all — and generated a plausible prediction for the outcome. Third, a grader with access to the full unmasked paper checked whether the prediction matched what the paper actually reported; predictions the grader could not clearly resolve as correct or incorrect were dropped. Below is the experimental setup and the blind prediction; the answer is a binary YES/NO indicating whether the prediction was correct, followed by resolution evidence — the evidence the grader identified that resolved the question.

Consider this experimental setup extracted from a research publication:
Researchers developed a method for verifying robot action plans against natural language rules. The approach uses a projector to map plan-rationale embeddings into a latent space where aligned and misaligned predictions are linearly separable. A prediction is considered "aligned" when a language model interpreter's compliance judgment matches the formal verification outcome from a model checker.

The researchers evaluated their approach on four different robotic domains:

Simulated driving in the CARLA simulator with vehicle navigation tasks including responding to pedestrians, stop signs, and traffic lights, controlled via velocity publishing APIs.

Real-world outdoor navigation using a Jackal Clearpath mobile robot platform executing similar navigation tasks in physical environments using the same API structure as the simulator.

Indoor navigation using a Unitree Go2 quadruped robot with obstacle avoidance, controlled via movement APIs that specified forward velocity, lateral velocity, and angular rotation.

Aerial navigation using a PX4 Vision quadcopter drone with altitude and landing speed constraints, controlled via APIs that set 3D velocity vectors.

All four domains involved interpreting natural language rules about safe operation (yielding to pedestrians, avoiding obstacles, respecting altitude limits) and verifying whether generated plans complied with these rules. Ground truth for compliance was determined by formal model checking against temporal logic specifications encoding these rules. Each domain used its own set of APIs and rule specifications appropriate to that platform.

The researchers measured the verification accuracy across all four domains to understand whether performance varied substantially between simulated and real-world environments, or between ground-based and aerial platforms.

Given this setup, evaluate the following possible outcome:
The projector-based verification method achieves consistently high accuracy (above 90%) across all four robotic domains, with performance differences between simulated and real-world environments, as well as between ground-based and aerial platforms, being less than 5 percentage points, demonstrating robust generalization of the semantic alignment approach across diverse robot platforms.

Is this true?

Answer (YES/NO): NO